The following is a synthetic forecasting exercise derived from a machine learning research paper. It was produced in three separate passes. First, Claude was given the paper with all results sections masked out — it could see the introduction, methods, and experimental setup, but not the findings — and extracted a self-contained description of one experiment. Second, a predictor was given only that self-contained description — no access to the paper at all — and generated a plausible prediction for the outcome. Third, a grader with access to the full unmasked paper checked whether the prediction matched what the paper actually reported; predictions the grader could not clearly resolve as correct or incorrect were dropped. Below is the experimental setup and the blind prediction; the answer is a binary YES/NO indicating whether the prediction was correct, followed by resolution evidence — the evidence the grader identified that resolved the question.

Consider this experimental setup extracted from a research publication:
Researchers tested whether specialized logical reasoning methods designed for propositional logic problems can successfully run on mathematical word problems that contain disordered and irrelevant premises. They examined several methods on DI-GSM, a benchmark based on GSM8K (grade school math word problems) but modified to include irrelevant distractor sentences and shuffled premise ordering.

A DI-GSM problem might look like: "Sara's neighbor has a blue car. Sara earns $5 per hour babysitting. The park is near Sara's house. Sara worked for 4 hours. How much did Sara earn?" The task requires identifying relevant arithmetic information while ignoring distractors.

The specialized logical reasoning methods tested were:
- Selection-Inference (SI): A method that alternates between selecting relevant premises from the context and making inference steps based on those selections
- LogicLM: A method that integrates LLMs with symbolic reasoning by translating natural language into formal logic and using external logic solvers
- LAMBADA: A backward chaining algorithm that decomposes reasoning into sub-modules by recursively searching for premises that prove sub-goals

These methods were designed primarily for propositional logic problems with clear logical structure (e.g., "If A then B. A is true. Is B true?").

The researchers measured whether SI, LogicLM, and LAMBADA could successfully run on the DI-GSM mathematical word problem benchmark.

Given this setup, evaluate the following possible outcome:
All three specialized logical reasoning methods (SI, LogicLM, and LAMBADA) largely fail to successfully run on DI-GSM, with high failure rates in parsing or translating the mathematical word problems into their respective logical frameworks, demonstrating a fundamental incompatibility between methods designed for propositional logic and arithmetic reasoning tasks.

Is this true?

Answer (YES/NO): YES